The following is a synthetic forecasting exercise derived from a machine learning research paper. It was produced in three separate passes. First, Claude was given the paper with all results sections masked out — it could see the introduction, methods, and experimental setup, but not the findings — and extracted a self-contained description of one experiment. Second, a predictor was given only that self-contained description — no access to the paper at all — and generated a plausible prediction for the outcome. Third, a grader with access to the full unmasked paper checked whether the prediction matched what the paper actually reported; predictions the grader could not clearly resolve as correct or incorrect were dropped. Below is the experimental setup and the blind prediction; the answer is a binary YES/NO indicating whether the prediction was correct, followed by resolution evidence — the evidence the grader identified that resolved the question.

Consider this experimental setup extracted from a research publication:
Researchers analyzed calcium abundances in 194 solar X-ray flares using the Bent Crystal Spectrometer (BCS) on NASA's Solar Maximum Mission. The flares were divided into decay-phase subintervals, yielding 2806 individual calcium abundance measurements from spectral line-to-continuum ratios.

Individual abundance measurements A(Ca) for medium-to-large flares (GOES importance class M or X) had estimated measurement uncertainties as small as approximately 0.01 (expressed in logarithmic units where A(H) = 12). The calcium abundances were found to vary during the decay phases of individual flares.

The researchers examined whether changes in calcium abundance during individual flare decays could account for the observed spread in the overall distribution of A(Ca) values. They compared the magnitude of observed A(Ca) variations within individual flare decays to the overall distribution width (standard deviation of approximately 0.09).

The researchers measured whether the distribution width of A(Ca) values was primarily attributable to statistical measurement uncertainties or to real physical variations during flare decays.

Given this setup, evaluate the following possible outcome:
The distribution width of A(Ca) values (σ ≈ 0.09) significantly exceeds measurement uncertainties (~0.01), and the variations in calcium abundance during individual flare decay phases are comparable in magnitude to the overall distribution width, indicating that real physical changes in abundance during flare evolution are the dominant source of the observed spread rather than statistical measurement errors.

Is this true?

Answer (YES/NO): YES